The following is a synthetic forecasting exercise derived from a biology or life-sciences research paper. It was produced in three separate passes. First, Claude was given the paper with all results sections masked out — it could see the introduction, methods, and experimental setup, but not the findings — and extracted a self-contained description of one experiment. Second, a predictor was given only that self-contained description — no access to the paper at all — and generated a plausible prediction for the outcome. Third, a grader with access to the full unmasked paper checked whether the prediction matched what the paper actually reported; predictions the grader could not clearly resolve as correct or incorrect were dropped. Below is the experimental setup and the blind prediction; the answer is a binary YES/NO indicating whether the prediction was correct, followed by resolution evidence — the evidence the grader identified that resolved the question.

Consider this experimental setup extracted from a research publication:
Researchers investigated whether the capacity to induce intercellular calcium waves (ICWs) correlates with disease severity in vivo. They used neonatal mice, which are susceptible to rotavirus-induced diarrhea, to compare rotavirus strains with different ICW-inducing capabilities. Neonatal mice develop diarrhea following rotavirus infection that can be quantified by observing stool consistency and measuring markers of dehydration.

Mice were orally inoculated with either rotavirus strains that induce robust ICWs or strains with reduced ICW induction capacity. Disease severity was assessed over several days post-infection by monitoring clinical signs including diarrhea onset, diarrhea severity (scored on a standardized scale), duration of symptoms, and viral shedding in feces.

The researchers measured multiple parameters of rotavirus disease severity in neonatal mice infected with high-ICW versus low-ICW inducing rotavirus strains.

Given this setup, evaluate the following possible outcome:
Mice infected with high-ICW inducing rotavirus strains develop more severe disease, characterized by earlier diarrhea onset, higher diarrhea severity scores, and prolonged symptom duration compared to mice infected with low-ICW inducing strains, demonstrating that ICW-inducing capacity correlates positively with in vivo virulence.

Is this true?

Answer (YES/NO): NO